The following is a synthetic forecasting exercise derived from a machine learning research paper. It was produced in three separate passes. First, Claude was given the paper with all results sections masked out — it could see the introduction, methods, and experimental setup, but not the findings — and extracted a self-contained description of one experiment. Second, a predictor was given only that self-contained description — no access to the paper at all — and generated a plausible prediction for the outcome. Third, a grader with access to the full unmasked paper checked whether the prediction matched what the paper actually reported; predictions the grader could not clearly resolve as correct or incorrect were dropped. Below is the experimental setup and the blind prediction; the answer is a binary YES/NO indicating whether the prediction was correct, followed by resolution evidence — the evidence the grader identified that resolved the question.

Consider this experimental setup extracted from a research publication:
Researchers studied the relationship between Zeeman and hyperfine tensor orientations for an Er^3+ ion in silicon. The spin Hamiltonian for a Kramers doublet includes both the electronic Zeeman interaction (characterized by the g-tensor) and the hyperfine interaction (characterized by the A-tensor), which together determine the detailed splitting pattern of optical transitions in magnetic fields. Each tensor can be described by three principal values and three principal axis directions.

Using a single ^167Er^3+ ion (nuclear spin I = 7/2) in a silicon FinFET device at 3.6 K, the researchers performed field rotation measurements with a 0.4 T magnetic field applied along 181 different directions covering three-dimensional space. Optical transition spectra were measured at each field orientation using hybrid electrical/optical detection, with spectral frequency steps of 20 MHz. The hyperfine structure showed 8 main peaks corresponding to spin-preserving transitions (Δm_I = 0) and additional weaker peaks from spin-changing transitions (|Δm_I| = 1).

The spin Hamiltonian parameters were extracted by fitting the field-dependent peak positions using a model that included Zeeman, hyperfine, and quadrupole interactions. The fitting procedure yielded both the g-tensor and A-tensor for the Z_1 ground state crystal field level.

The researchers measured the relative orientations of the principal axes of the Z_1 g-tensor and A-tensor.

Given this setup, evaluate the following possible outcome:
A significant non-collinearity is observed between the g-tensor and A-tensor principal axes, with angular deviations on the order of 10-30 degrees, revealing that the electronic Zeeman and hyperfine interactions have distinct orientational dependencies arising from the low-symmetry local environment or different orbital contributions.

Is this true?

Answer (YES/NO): NO